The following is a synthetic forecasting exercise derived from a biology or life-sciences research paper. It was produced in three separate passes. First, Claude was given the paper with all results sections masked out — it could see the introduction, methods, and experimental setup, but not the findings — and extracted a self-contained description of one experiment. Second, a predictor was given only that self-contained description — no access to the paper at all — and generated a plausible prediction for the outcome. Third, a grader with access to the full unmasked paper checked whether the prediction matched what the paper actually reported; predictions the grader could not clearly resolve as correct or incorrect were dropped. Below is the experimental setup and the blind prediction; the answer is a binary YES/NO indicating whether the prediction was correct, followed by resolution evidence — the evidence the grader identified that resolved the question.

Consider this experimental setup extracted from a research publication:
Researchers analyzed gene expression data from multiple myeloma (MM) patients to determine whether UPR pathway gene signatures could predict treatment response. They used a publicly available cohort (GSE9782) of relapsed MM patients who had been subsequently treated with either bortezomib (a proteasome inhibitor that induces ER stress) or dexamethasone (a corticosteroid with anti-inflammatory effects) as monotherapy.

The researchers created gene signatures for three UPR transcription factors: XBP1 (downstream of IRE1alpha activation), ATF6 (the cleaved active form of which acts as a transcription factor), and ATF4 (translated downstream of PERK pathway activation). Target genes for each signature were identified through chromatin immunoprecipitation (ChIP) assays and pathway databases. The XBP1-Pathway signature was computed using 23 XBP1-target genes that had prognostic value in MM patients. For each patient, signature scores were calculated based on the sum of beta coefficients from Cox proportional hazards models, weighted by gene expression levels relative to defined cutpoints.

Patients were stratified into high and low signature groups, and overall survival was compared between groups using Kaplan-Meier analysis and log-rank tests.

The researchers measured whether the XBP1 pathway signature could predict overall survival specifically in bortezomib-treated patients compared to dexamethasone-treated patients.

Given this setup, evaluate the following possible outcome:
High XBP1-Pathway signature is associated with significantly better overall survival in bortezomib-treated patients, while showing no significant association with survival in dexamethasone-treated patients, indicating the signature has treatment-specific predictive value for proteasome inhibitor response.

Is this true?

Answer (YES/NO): NO